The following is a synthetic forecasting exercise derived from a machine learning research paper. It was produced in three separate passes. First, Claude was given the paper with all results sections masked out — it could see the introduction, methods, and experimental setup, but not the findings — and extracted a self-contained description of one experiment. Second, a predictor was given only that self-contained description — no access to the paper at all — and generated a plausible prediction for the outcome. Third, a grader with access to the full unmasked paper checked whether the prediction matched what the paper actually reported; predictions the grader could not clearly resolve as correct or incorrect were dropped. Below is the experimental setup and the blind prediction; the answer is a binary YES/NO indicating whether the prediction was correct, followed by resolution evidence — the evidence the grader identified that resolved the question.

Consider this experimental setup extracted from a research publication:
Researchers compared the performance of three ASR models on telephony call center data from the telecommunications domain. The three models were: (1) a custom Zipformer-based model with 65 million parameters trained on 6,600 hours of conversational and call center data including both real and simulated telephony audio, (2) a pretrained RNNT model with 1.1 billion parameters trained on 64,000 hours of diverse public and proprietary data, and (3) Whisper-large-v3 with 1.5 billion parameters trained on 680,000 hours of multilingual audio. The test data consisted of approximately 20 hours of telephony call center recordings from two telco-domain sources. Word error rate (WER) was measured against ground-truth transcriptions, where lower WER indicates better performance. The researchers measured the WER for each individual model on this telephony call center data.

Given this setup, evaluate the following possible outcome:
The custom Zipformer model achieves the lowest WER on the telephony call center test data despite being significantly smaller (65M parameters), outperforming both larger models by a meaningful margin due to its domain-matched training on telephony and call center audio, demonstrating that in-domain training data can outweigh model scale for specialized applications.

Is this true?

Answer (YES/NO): YES